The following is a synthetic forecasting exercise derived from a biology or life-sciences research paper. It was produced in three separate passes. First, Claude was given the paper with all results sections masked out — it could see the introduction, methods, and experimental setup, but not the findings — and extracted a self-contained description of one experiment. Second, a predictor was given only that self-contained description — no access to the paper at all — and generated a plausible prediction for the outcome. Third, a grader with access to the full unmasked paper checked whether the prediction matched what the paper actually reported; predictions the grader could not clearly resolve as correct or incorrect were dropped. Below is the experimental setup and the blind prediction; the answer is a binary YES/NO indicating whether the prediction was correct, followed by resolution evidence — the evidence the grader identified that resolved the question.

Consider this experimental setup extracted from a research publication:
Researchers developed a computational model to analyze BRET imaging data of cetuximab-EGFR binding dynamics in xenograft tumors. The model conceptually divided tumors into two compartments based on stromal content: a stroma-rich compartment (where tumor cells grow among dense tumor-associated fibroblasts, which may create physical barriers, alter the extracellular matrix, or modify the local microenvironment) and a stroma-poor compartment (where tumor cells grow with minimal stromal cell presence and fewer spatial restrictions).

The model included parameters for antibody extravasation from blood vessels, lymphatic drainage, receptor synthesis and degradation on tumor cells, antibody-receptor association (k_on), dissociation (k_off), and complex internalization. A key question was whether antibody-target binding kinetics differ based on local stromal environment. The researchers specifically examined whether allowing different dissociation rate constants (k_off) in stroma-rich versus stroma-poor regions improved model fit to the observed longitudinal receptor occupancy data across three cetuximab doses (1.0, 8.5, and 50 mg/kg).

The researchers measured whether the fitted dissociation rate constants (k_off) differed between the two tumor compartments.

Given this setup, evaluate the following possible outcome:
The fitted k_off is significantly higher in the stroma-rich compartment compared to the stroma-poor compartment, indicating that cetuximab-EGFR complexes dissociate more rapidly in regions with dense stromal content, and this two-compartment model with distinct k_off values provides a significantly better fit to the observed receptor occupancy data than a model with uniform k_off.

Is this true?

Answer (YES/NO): NO